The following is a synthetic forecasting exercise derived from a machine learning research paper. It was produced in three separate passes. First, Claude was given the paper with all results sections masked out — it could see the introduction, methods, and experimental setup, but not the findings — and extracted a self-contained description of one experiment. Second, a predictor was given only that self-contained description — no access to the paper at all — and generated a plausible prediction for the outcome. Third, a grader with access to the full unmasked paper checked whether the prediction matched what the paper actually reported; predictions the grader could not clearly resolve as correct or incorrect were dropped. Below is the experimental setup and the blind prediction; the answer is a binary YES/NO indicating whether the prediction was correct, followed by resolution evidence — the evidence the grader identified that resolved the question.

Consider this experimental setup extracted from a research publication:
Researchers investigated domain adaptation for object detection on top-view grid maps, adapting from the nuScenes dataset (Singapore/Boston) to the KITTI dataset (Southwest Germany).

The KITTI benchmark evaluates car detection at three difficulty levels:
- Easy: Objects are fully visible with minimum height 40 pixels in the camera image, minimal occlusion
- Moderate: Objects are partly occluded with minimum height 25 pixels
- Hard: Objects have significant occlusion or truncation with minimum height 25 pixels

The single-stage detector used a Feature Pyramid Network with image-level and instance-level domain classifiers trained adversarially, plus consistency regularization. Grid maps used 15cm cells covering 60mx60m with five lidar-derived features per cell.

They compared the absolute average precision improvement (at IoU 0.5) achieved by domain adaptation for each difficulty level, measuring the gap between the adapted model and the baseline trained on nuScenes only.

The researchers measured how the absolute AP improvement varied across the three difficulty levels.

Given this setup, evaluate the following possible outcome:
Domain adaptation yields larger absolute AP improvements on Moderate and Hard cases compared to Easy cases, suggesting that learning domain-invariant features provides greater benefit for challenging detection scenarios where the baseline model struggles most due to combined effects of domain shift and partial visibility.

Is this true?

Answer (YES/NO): NO